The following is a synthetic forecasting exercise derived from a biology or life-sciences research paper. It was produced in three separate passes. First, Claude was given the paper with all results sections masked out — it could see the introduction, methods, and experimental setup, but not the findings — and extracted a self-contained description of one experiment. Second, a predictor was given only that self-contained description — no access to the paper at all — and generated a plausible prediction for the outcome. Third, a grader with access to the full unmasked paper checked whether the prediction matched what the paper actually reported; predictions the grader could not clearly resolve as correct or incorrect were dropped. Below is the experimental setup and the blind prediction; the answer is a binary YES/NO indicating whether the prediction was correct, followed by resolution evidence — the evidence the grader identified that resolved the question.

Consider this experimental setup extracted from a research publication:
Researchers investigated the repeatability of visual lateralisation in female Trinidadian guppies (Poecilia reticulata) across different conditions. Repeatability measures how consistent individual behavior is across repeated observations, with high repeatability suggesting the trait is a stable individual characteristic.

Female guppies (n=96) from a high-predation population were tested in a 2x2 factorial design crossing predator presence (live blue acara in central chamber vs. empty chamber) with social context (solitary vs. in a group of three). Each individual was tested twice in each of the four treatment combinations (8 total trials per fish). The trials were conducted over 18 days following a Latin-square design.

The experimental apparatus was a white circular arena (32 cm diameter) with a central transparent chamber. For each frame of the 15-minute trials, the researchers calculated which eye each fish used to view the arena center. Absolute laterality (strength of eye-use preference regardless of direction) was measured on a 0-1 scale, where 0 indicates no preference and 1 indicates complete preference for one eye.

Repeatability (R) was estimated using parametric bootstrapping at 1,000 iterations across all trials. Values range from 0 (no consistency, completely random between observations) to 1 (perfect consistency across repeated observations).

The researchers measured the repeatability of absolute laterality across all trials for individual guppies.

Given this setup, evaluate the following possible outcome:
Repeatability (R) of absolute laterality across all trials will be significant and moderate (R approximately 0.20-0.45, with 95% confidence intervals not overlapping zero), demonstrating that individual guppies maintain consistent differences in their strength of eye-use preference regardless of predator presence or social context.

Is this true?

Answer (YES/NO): NO